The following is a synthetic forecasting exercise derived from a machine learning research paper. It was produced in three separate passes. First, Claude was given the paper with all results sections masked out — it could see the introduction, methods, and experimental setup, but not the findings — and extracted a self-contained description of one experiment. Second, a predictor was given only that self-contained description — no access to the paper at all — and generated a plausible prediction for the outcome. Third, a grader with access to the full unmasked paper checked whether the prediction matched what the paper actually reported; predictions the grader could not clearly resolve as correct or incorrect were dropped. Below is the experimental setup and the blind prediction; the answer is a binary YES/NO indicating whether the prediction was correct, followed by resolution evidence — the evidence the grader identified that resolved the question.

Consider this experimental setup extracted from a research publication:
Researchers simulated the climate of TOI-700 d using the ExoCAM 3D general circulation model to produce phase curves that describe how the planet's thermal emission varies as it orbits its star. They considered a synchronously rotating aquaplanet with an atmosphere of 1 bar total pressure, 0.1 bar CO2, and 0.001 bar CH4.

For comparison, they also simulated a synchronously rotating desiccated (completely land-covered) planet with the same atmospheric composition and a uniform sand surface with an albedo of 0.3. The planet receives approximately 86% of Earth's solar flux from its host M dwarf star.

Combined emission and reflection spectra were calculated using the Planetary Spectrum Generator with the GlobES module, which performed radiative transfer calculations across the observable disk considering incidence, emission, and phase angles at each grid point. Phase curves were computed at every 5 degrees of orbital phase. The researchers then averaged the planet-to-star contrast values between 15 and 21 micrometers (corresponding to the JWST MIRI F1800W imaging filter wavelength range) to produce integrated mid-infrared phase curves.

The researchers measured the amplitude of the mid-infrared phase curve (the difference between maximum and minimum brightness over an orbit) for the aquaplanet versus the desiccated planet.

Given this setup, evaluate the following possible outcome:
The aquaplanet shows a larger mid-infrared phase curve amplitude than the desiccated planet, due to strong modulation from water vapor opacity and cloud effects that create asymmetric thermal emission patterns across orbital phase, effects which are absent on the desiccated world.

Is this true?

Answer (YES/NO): NO